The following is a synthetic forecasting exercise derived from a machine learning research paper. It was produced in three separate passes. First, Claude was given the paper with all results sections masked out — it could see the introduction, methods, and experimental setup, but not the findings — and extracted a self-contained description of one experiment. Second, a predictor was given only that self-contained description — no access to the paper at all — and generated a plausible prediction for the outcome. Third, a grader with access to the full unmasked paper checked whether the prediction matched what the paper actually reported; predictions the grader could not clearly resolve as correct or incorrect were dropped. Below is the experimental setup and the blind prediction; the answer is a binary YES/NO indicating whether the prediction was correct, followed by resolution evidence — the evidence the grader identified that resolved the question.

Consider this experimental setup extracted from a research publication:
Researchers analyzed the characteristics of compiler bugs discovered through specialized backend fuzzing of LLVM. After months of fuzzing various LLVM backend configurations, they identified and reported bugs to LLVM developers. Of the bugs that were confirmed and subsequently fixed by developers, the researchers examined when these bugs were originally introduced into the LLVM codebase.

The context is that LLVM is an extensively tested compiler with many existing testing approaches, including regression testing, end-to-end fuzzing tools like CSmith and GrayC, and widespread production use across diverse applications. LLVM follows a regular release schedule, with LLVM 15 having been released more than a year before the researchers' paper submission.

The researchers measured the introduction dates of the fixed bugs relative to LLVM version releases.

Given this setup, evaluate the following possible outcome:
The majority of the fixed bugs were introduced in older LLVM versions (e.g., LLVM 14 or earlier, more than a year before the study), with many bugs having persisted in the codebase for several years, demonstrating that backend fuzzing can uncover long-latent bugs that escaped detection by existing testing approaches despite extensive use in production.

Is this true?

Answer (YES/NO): YES